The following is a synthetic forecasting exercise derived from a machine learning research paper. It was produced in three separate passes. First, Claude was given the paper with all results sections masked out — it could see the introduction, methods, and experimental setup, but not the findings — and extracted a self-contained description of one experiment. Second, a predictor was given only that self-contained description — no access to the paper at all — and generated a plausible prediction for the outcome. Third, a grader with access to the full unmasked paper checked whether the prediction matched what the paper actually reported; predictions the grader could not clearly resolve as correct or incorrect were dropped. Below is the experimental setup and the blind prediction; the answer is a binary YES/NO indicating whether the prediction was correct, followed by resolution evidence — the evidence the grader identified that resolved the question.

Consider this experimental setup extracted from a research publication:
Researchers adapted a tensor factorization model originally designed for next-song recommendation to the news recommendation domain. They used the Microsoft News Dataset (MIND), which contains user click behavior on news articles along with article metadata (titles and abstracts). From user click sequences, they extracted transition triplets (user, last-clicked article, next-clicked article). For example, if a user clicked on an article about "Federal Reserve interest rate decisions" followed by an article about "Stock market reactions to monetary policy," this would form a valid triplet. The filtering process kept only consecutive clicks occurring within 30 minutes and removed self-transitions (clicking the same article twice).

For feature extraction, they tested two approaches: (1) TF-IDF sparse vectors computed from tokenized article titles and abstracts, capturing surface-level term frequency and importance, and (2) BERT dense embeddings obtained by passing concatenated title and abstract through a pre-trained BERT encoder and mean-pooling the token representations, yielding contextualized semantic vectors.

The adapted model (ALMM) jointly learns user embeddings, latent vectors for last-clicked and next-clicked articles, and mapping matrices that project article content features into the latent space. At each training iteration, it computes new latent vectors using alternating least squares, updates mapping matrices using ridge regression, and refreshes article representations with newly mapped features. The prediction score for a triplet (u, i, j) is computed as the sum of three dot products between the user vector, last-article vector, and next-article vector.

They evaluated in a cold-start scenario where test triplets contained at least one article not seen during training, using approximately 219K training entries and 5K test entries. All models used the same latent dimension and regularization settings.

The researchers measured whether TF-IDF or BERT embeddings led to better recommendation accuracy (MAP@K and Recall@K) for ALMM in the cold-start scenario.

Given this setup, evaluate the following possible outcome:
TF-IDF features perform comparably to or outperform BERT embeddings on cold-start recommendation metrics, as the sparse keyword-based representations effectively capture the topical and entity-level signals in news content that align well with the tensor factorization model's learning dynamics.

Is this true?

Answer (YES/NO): YES